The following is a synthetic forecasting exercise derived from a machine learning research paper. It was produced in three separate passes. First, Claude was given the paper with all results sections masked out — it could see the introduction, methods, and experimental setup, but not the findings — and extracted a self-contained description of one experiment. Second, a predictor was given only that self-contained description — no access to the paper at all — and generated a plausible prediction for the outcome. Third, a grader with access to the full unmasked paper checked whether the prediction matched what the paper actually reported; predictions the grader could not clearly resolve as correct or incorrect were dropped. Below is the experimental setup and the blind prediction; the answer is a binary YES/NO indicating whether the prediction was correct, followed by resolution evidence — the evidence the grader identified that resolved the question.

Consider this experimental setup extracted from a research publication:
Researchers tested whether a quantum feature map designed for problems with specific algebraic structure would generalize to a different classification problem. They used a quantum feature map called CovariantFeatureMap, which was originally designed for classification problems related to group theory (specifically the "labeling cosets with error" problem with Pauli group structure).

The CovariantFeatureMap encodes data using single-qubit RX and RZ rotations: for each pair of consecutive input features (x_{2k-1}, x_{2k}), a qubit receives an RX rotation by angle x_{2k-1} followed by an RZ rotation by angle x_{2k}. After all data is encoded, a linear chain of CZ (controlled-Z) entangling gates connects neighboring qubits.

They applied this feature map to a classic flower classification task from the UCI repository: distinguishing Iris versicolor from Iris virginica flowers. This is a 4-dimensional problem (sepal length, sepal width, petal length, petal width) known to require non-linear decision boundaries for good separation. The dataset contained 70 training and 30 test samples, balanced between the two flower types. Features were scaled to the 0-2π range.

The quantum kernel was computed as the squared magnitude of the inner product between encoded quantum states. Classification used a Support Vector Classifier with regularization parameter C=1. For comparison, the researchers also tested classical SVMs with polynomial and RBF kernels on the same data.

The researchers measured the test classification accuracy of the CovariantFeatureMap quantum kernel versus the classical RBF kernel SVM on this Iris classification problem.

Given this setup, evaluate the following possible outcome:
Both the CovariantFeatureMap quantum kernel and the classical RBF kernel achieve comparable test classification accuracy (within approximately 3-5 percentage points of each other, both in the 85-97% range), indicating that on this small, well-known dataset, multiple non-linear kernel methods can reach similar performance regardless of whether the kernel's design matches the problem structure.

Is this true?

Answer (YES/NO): NO